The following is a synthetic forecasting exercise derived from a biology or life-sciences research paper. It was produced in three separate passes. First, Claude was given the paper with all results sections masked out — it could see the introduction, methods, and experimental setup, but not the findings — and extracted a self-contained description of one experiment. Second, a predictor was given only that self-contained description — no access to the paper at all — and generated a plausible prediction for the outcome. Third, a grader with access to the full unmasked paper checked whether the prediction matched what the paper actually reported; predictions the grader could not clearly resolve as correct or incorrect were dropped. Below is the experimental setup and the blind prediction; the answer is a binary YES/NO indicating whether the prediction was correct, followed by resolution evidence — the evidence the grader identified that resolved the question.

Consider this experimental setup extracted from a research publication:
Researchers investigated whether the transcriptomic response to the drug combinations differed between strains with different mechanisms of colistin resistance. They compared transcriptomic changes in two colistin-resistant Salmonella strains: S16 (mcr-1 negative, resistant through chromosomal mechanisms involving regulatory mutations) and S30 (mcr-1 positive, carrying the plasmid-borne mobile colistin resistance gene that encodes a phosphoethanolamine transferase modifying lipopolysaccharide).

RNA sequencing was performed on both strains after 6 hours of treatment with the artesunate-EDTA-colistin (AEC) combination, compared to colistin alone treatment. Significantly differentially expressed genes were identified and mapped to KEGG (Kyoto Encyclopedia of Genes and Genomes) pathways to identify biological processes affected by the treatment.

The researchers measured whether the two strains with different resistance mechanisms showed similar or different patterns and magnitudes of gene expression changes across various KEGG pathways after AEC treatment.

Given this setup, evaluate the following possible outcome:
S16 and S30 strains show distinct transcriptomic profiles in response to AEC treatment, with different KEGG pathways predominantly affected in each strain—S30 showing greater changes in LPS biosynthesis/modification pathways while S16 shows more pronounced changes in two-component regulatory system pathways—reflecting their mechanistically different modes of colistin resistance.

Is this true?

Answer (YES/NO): NO